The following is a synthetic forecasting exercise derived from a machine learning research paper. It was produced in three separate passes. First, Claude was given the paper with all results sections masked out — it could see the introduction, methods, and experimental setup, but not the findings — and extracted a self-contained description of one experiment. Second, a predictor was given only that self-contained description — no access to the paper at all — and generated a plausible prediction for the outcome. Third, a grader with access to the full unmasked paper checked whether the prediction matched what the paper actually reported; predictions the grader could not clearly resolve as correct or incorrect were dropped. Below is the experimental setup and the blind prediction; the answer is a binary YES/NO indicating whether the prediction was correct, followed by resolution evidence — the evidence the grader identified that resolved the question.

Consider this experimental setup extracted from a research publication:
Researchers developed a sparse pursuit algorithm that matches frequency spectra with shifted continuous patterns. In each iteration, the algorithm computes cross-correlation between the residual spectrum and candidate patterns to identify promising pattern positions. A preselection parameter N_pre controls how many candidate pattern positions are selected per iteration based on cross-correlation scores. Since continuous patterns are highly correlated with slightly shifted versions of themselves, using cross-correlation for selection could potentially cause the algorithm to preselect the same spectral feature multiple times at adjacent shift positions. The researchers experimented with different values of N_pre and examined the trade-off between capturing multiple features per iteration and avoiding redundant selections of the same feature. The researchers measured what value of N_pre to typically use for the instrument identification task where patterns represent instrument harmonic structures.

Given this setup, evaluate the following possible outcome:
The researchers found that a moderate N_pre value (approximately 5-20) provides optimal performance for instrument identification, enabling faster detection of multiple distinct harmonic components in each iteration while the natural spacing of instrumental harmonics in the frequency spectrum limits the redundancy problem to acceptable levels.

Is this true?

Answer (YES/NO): NO